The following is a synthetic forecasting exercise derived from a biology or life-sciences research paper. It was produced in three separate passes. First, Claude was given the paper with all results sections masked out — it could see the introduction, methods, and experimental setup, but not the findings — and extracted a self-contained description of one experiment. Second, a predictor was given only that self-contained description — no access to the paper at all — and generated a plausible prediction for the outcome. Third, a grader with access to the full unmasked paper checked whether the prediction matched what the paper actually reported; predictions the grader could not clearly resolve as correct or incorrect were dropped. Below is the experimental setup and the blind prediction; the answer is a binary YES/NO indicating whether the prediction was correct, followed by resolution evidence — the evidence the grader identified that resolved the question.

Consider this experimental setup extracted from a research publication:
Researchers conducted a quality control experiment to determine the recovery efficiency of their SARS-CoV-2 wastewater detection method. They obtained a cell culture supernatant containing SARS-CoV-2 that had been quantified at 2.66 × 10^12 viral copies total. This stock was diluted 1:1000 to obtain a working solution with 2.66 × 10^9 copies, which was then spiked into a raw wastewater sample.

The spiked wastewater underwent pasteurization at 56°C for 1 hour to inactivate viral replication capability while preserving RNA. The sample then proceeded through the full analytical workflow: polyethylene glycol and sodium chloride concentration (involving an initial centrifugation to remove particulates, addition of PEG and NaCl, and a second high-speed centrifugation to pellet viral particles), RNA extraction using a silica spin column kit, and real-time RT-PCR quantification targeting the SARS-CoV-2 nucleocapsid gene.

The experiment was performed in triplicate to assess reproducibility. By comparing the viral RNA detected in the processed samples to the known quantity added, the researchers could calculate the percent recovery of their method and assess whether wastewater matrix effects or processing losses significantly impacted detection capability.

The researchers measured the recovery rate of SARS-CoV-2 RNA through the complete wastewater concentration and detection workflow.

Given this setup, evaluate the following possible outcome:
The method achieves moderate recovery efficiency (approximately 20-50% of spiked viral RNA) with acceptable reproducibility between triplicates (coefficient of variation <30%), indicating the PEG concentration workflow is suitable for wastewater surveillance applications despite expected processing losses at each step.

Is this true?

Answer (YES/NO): NO